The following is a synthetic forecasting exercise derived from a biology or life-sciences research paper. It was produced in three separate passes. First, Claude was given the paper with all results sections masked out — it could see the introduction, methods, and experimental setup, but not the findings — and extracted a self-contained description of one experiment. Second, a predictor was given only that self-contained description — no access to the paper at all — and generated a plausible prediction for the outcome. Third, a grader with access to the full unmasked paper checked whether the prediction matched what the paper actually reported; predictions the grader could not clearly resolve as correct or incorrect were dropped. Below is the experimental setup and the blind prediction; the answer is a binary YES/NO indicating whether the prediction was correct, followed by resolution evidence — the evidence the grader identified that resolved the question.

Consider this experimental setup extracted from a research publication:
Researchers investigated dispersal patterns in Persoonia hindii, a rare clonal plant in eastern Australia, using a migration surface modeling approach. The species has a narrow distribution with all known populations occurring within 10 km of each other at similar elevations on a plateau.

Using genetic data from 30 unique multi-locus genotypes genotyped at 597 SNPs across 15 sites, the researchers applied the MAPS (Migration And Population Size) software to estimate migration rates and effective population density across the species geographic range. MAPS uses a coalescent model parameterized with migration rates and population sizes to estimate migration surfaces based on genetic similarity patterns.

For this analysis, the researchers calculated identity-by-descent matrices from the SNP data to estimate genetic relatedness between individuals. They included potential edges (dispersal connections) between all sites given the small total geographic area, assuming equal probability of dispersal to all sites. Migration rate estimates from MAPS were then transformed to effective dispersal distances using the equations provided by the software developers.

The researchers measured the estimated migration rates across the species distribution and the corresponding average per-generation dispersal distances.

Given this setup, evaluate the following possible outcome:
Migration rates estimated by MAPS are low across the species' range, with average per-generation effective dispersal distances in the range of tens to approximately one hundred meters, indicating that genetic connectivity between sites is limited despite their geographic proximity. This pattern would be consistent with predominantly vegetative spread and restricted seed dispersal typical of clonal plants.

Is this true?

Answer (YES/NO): YES